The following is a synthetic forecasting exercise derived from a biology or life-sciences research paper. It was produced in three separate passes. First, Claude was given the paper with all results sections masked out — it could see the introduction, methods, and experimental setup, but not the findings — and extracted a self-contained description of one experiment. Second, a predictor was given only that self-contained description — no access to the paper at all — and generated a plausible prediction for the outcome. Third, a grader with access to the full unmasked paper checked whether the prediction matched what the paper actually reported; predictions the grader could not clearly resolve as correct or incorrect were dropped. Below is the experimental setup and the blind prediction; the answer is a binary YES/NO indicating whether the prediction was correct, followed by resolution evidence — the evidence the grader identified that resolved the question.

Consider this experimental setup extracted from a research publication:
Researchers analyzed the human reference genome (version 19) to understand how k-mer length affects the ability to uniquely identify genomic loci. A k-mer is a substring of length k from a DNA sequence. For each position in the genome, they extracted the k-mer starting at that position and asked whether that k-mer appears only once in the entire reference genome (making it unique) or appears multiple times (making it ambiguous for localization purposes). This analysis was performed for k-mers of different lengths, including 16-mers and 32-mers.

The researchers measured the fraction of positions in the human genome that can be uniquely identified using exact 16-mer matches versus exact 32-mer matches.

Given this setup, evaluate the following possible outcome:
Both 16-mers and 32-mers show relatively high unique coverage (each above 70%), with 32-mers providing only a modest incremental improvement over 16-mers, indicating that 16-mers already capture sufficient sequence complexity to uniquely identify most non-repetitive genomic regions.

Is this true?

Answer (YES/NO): NO